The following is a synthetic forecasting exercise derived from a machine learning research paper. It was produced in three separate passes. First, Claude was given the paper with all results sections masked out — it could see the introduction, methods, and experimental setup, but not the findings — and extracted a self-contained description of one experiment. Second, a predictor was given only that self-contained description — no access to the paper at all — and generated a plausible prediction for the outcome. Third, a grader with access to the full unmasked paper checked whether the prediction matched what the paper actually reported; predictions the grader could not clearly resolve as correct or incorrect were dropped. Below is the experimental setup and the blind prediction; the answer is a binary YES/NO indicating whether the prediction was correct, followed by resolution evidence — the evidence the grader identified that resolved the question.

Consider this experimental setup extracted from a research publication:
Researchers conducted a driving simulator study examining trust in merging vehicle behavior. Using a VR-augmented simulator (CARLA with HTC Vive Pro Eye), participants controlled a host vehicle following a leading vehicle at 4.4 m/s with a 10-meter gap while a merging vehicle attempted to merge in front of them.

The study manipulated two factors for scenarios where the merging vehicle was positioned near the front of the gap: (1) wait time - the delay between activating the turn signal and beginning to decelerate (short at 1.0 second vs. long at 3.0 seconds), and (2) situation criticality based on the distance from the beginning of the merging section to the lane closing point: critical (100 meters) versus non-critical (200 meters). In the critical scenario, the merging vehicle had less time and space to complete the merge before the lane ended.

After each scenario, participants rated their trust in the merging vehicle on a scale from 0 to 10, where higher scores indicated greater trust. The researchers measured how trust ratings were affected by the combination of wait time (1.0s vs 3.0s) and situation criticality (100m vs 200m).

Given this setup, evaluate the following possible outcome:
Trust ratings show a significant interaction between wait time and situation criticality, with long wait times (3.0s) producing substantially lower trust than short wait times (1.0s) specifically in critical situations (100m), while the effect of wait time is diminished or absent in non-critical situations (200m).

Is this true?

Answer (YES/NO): NO